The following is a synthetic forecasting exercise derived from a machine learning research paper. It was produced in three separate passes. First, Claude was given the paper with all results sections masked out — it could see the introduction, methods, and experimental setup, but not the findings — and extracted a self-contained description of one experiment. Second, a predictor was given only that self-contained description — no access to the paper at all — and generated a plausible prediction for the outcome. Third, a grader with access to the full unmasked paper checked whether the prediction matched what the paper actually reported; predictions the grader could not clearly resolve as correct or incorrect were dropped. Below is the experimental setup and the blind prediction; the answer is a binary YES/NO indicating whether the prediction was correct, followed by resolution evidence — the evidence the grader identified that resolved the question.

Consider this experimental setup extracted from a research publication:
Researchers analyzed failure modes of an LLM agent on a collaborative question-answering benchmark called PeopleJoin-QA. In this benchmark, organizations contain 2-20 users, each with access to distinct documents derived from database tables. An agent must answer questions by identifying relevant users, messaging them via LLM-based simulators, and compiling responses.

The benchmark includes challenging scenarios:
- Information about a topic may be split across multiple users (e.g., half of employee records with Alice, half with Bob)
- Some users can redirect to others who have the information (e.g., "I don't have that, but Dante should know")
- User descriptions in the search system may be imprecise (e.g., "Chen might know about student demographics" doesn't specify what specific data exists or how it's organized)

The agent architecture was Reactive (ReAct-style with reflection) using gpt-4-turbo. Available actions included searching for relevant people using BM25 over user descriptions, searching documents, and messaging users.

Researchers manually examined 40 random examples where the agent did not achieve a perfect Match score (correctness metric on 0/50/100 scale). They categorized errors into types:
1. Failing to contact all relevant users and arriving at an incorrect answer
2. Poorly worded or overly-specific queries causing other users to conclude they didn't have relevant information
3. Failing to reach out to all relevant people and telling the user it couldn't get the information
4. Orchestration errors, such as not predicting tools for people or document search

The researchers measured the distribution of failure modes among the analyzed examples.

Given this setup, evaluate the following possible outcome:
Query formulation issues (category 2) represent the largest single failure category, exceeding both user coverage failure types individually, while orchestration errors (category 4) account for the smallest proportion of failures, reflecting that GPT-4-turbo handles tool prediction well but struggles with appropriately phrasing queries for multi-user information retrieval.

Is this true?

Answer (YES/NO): NO